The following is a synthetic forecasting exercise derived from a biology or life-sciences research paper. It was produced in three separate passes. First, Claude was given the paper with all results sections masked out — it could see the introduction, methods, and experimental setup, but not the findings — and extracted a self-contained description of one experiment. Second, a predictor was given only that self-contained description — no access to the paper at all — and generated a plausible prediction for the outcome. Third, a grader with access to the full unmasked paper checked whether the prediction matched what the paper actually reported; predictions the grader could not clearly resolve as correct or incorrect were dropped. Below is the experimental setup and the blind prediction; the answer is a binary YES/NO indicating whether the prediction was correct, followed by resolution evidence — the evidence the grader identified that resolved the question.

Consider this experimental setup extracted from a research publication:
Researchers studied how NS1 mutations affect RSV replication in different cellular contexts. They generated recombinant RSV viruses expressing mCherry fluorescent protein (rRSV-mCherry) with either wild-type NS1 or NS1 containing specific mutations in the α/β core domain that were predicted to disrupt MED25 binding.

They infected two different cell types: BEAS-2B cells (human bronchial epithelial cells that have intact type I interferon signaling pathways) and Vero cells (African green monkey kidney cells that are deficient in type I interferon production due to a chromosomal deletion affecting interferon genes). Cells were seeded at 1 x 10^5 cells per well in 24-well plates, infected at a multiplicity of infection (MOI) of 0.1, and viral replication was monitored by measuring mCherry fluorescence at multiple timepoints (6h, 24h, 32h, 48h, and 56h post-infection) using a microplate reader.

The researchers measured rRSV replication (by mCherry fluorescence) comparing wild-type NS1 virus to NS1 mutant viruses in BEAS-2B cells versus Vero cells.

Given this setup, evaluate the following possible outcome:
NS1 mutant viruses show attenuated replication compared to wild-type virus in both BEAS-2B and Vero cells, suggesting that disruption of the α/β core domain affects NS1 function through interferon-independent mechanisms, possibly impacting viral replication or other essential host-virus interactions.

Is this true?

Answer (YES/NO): NO